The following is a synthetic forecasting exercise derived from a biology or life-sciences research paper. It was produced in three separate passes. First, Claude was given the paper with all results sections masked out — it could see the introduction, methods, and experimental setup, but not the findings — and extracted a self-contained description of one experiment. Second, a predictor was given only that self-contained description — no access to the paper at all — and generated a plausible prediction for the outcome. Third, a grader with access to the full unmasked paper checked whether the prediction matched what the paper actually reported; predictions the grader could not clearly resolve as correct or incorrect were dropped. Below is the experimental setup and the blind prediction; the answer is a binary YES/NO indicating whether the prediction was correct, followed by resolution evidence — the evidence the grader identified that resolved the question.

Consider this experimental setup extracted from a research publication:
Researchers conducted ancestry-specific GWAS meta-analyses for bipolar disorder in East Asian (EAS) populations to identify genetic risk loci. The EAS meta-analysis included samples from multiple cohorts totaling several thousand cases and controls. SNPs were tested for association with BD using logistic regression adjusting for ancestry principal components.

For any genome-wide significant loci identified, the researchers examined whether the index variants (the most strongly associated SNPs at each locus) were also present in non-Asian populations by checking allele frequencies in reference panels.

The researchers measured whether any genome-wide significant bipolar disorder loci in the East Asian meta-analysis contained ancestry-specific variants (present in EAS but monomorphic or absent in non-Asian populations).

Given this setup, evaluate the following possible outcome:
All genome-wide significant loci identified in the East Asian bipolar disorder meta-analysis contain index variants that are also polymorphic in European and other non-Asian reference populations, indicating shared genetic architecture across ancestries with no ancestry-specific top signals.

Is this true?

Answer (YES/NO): NO